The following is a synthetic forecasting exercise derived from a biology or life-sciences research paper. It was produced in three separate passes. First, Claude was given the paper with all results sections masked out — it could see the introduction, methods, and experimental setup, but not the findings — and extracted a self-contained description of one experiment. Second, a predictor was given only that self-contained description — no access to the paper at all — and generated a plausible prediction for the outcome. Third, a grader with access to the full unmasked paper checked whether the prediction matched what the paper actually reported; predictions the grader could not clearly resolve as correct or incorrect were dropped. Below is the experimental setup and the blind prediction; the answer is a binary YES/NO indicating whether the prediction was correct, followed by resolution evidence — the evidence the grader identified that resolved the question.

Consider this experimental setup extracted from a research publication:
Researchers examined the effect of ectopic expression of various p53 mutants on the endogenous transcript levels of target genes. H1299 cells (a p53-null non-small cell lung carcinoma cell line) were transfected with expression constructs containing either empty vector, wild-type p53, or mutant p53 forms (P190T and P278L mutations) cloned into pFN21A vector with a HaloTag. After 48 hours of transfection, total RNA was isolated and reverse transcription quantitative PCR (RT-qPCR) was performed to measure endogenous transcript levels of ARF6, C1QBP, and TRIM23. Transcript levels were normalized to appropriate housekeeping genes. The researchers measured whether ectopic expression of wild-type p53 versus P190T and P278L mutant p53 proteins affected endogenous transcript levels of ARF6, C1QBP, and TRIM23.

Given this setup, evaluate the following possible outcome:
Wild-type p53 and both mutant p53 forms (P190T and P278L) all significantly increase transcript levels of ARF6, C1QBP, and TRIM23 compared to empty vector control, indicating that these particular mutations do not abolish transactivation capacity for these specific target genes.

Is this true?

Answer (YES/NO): NO